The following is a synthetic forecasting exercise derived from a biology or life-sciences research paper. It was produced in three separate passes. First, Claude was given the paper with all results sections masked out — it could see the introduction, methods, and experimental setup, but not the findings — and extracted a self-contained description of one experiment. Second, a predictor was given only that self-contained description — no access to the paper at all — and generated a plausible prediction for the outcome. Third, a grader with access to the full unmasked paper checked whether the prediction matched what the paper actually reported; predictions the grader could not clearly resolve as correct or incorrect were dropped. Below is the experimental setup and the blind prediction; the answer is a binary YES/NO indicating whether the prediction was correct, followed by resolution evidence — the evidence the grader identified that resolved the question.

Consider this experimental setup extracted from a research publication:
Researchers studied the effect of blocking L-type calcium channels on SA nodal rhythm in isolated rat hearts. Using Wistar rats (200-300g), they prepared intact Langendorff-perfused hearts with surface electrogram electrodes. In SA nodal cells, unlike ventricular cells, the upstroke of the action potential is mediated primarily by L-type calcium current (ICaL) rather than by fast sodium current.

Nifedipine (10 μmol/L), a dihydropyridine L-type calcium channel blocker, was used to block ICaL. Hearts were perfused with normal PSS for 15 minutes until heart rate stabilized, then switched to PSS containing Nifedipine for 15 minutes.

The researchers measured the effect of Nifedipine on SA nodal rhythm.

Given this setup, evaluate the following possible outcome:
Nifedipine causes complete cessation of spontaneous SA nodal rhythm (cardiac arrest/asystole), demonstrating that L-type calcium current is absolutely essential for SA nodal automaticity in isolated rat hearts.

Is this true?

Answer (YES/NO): YES